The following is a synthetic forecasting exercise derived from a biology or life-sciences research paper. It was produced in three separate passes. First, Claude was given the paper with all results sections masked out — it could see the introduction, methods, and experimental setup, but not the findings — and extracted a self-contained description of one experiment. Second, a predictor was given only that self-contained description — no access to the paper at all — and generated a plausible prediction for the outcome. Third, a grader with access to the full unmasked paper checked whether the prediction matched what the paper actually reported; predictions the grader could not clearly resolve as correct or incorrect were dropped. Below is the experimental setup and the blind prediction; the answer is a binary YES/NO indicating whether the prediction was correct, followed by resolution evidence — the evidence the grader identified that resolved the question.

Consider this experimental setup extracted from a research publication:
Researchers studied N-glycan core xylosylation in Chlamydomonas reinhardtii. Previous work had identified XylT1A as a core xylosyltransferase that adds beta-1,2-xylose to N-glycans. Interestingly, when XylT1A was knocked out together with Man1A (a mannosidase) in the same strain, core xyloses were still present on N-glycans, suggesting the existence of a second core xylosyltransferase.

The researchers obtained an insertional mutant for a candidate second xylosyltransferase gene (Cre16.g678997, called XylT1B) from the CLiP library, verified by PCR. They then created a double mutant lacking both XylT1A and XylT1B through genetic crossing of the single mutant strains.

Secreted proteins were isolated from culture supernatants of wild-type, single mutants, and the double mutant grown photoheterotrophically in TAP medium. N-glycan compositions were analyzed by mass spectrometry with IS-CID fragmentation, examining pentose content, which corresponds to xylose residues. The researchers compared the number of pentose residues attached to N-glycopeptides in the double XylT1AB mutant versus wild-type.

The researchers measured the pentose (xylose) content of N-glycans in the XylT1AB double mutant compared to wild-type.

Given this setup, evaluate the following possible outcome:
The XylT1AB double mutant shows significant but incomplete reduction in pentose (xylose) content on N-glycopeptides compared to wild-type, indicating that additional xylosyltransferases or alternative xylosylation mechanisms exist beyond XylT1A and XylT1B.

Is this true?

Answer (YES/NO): NO